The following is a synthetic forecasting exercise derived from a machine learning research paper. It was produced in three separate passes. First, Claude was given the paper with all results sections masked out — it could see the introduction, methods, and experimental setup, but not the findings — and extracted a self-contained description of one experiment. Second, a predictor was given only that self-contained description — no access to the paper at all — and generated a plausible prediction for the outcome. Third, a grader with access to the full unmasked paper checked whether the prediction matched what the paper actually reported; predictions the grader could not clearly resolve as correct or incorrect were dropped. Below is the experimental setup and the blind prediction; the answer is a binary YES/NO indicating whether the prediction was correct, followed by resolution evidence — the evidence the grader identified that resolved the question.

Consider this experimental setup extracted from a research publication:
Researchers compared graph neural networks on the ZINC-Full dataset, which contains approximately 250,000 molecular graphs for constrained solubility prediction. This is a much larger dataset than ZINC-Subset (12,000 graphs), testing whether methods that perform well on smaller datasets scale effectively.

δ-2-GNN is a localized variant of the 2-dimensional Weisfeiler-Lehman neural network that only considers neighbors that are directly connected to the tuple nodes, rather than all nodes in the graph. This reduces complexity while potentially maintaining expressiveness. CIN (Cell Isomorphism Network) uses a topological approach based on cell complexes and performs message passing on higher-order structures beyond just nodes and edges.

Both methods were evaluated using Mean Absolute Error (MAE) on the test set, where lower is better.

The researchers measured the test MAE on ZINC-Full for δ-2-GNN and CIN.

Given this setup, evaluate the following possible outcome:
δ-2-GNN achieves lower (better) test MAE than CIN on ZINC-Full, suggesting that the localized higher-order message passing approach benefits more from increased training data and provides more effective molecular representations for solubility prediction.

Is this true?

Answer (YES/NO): NO